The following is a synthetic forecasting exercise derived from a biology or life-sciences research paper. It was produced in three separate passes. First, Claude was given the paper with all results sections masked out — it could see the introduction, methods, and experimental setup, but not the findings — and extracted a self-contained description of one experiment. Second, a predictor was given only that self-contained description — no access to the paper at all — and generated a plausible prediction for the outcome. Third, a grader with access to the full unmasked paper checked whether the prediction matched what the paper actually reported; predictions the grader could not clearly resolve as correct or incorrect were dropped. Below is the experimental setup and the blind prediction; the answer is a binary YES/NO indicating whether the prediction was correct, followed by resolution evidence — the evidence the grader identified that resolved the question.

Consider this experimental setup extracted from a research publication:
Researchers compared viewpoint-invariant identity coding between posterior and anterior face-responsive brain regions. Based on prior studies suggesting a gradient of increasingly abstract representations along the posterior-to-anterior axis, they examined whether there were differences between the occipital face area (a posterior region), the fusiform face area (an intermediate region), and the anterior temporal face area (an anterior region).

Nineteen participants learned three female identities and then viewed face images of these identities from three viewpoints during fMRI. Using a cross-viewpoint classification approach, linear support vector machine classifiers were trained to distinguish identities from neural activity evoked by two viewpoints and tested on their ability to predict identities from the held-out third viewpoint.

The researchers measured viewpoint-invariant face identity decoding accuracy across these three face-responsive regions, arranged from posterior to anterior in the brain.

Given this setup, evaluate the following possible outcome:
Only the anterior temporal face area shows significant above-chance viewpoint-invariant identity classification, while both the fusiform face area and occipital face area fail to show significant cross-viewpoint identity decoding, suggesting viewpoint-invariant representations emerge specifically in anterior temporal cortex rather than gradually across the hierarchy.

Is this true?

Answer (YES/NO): NO